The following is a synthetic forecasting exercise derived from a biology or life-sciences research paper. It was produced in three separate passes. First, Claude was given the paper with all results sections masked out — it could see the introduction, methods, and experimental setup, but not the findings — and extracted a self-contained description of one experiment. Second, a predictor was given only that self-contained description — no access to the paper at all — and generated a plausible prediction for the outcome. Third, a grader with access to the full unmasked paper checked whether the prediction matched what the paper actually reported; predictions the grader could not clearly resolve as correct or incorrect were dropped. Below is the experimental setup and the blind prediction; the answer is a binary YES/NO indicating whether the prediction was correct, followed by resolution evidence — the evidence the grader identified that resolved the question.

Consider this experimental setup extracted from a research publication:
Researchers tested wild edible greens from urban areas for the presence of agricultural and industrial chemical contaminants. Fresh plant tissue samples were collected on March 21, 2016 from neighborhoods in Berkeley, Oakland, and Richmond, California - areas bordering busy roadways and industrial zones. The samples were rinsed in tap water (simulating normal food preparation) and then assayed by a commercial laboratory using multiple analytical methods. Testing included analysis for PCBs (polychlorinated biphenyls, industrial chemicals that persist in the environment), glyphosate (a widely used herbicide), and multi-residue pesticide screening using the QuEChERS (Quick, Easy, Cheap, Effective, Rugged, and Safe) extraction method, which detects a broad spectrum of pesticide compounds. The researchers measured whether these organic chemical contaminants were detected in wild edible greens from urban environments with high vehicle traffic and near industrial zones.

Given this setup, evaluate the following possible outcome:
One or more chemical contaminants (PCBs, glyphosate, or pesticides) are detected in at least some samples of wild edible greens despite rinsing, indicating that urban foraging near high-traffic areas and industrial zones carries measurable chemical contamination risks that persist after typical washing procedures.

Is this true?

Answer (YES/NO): NO